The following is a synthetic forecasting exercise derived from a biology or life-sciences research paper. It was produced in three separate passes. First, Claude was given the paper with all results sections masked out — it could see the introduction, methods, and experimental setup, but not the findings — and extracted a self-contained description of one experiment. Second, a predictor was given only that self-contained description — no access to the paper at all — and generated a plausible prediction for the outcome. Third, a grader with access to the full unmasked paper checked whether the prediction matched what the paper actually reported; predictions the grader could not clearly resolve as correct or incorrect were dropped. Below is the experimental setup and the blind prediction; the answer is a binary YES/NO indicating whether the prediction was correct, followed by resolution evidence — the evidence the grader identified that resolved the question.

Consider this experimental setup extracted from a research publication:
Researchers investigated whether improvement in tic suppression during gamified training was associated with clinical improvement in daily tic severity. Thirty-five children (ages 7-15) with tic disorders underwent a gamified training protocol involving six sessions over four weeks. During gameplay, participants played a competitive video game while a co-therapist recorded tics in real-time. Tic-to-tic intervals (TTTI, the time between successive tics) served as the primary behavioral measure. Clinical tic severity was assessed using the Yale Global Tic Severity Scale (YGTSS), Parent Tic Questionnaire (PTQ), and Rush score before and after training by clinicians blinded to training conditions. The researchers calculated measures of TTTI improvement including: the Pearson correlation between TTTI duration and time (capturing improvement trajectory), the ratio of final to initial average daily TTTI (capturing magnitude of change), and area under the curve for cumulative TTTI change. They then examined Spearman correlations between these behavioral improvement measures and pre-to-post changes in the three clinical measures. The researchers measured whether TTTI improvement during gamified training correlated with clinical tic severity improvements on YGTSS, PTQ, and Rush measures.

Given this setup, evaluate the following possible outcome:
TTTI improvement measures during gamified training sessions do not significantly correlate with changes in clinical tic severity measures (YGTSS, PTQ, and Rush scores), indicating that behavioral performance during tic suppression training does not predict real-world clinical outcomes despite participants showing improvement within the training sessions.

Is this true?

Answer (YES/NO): YES